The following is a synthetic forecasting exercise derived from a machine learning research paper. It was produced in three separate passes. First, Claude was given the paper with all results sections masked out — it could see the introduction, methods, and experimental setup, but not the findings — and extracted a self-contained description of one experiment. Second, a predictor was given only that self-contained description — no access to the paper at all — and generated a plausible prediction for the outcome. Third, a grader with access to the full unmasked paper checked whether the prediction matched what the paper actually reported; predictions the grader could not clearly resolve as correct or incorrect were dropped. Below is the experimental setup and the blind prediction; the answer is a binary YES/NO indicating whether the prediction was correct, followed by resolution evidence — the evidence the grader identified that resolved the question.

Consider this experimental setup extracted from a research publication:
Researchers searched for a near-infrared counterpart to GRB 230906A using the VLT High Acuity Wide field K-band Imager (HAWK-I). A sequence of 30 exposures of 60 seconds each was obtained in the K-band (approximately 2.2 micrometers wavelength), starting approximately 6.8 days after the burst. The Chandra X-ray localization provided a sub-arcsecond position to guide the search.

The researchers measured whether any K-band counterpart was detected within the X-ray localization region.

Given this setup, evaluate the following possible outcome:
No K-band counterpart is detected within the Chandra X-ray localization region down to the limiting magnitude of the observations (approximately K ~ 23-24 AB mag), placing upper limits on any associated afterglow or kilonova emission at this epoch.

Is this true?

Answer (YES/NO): NO